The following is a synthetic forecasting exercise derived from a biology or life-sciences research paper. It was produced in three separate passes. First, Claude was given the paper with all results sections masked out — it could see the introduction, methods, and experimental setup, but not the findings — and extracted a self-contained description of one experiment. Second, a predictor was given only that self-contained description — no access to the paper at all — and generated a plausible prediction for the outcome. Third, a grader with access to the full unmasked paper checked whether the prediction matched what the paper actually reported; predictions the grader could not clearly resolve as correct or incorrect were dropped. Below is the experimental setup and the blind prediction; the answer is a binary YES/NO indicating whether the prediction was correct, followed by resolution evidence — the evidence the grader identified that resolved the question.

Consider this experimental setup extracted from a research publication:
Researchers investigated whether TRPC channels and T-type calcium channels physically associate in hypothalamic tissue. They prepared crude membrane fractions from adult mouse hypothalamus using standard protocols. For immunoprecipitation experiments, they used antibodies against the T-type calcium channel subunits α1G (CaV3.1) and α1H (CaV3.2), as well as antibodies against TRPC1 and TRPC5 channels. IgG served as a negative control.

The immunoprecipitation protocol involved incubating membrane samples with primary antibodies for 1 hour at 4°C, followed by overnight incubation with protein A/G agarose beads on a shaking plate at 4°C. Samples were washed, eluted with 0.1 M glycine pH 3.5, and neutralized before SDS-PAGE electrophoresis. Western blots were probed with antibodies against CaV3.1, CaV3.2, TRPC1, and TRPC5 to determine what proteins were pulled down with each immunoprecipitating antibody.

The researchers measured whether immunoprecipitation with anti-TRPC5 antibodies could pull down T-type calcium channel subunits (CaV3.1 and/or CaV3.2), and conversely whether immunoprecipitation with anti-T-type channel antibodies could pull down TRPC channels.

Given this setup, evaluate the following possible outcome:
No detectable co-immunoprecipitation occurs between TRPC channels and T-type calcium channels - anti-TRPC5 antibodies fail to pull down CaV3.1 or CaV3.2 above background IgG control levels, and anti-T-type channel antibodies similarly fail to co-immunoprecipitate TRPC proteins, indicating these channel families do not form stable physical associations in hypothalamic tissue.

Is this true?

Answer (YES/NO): NO